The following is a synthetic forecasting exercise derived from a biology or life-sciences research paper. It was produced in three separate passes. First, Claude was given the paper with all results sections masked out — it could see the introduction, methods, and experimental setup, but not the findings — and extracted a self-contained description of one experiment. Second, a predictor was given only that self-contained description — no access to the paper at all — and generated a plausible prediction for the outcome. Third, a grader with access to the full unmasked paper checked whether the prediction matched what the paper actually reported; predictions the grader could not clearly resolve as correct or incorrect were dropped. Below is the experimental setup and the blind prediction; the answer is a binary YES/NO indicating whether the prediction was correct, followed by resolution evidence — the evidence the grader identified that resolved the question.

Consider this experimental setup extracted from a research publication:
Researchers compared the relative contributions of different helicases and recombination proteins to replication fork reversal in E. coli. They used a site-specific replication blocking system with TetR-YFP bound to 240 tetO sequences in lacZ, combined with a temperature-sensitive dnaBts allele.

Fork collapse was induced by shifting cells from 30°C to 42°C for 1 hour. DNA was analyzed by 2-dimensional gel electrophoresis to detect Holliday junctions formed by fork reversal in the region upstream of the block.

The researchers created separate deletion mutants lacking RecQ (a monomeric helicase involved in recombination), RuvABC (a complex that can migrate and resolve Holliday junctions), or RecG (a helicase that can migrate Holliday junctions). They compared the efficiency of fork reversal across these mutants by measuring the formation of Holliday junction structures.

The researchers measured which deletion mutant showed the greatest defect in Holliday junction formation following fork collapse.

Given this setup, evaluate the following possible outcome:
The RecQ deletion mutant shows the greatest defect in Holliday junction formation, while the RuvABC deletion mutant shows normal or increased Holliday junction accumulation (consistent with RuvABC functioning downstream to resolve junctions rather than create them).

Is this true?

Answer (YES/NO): YES